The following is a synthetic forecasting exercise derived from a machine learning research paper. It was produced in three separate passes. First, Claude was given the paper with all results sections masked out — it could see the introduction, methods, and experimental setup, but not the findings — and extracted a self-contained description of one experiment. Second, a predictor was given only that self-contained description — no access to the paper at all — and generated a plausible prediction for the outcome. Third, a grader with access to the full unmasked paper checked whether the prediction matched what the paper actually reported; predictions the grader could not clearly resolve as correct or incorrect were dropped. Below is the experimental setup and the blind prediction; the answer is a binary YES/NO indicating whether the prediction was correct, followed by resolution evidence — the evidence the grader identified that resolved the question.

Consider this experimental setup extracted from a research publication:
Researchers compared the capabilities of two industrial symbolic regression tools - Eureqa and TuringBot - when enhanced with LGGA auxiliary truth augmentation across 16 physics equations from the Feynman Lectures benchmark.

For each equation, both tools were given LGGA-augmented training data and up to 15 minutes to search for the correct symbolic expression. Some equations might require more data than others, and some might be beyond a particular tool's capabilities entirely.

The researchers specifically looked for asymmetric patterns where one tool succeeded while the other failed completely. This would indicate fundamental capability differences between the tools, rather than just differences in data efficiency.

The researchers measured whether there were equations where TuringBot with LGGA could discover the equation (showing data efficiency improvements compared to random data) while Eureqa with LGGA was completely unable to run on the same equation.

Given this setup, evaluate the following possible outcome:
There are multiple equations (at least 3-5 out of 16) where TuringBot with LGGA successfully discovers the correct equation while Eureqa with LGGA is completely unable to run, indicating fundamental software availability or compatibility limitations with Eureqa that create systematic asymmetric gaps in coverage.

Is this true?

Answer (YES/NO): YES